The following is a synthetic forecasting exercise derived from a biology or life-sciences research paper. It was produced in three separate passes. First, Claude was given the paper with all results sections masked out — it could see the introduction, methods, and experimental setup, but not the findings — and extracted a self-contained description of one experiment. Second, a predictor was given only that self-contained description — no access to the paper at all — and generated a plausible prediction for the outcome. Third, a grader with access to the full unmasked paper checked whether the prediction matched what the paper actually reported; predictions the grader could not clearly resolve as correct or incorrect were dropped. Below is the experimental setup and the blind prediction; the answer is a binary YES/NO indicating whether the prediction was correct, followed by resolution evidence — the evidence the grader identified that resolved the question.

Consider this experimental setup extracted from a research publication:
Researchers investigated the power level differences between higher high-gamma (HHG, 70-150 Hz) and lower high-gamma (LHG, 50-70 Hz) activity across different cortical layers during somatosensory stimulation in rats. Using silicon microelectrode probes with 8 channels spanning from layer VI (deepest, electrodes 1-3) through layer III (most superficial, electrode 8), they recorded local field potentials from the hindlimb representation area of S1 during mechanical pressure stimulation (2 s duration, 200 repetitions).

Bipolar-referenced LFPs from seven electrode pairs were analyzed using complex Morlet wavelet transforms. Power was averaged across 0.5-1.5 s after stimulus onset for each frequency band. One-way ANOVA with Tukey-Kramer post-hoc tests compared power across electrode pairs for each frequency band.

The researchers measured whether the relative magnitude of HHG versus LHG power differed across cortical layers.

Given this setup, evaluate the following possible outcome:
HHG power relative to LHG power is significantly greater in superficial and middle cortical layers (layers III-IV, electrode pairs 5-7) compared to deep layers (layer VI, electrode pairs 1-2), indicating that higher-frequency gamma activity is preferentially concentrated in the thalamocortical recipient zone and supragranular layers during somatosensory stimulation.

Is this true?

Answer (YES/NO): NO